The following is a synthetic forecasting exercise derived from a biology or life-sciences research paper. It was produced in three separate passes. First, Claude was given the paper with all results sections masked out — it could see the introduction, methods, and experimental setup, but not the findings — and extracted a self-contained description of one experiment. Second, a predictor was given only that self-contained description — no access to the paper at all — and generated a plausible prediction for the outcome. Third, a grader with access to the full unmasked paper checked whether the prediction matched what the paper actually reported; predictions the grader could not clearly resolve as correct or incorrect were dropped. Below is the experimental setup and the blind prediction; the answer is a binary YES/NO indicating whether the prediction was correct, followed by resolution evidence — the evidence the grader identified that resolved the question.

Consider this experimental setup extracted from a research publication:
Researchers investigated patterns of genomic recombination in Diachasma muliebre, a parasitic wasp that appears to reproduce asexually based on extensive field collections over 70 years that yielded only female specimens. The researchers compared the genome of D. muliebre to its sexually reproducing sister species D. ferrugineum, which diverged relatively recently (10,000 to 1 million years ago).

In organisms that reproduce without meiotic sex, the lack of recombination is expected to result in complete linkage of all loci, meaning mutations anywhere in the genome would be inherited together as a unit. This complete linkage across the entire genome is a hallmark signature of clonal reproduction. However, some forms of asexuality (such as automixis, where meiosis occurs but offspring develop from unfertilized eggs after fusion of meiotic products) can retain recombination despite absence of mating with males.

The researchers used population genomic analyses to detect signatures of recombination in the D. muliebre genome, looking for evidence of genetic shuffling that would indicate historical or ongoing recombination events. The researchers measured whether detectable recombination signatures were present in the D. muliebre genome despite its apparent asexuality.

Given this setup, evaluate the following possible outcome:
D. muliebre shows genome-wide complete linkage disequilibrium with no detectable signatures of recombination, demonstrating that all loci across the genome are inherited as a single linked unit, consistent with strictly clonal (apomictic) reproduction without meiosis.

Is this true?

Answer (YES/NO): NO